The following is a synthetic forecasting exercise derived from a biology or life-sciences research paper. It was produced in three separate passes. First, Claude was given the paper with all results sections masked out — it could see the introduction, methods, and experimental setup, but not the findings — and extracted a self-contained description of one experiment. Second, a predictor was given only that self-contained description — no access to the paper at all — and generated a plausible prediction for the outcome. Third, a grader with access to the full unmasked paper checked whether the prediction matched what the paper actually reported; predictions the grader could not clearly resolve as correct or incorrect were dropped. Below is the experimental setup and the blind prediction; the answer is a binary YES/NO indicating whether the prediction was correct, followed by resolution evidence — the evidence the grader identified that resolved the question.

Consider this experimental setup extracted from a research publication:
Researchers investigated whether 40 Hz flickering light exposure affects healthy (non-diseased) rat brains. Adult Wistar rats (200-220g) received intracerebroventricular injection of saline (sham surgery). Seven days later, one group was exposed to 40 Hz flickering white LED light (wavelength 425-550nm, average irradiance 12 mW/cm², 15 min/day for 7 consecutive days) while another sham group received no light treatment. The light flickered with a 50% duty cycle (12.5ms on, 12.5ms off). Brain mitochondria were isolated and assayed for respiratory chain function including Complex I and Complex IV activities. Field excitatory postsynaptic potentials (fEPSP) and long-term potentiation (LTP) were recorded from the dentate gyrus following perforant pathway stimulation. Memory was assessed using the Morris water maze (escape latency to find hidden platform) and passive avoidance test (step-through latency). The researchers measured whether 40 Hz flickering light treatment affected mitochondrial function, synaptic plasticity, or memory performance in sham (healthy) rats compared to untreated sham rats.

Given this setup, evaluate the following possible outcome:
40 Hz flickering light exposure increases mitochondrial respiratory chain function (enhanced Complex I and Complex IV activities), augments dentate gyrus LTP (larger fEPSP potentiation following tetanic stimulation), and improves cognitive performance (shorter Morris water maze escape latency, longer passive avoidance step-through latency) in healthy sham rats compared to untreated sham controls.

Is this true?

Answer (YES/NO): NO